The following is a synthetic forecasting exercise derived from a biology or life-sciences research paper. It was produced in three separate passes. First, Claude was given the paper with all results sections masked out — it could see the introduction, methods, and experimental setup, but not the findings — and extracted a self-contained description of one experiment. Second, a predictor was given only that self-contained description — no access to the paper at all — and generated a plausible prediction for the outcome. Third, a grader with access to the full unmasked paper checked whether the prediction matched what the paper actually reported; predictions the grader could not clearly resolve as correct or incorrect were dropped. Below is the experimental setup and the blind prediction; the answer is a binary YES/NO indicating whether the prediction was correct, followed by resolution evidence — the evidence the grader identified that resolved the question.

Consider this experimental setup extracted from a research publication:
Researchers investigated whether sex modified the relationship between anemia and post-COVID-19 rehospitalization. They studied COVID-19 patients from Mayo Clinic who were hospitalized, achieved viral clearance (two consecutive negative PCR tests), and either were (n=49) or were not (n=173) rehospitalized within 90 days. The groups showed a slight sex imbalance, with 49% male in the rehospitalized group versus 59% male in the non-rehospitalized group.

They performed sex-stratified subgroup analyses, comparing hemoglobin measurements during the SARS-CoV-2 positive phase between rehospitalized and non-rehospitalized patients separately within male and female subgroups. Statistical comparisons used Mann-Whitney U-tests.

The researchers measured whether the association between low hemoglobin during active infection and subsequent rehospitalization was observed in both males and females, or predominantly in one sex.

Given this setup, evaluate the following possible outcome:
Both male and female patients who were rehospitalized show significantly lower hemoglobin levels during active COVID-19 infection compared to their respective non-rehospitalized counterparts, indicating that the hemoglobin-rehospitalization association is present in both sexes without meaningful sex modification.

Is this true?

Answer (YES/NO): YES